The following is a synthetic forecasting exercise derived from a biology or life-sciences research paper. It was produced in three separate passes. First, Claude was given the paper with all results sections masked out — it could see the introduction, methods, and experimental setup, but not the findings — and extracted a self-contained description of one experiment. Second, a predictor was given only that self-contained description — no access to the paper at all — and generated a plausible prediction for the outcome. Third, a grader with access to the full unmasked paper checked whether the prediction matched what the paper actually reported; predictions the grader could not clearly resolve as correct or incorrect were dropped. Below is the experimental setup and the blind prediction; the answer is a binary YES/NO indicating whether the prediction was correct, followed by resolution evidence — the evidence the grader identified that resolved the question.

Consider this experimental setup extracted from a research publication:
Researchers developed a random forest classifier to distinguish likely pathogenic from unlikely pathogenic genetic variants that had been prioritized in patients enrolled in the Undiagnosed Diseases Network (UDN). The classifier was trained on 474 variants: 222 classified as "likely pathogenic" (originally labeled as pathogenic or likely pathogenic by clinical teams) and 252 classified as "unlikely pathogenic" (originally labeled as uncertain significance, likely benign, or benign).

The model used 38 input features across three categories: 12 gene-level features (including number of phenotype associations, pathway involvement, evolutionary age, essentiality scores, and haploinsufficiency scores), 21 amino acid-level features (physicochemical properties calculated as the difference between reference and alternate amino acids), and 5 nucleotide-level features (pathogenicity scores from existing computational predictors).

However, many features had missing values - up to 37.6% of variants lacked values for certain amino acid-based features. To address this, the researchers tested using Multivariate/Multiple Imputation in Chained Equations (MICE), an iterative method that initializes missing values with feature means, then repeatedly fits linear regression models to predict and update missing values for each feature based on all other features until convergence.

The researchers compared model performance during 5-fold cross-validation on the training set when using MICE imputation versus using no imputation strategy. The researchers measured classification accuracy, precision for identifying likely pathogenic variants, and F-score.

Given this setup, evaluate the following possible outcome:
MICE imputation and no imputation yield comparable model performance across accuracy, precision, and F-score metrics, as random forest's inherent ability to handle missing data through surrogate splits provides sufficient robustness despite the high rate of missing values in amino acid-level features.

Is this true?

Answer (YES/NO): NO